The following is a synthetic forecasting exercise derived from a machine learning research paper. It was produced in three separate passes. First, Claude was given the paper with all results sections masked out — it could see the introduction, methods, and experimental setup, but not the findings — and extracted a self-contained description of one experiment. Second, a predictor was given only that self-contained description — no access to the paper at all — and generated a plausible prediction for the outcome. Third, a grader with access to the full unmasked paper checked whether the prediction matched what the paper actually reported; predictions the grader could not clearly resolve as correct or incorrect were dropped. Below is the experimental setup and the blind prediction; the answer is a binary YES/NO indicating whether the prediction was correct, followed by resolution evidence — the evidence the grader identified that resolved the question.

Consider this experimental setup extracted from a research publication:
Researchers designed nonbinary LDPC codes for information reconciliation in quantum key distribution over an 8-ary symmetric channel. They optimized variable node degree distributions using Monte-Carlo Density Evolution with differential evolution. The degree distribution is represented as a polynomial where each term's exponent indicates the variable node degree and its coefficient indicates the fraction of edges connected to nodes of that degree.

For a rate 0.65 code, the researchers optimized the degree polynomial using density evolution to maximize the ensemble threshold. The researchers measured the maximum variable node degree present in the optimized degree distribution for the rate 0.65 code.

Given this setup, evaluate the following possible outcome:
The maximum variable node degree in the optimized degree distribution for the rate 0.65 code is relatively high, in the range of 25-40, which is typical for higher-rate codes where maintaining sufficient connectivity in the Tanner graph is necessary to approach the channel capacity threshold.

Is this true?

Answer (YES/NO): YES